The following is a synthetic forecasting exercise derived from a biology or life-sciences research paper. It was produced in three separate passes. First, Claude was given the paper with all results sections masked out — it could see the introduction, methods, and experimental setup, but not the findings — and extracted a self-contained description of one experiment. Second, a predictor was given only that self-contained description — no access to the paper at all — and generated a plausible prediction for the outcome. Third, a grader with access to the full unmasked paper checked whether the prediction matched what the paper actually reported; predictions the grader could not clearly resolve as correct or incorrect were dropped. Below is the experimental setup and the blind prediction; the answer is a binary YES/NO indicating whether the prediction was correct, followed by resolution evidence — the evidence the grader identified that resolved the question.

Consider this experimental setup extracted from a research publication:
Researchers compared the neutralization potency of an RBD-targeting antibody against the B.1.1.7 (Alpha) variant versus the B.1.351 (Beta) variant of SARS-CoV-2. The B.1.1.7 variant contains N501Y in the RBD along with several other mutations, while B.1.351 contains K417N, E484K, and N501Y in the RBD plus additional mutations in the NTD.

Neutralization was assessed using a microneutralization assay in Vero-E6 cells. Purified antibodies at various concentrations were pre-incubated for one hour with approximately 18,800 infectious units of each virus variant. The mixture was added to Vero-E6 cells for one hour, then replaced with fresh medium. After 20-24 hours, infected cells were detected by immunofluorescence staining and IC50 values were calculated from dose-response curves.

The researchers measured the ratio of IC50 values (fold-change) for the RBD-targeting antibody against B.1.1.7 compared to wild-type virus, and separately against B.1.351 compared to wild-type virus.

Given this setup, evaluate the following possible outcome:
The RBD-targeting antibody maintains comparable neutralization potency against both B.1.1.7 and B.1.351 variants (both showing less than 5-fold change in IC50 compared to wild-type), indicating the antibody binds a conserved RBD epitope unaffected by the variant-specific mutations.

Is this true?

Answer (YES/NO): YES